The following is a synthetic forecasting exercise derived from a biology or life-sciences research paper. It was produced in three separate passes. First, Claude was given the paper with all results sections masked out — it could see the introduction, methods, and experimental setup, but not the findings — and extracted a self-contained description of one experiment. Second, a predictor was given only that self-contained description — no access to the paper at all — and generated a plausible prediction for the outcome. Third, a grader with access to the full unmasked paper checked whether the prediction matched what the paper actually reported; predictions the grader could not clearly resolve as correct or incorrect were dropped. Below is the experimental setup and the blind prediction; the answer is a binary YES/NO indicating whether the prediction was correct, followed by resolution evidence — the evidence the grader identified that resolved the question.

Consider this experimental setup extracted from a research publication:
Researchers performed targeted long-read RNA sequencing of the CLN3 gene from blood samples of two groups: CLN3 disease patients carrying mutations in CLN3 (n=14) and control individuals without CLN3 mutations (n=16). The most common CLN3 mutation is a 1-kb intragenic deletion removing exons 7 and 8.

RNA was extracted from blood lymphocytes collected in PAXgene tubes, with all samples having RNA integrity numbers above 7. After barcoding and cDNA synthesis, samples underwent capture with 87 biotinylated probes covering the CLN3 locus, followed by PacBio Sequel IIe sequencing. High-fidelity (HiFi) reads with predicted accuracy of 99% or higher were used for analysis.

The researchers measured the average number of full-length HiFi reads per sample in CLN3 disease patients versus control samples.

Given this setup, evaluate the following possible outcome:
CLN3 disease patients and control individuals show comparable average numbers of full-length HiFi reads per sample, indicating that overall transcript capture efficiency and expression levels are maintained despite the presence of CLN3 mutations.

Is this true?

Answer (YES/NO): NO